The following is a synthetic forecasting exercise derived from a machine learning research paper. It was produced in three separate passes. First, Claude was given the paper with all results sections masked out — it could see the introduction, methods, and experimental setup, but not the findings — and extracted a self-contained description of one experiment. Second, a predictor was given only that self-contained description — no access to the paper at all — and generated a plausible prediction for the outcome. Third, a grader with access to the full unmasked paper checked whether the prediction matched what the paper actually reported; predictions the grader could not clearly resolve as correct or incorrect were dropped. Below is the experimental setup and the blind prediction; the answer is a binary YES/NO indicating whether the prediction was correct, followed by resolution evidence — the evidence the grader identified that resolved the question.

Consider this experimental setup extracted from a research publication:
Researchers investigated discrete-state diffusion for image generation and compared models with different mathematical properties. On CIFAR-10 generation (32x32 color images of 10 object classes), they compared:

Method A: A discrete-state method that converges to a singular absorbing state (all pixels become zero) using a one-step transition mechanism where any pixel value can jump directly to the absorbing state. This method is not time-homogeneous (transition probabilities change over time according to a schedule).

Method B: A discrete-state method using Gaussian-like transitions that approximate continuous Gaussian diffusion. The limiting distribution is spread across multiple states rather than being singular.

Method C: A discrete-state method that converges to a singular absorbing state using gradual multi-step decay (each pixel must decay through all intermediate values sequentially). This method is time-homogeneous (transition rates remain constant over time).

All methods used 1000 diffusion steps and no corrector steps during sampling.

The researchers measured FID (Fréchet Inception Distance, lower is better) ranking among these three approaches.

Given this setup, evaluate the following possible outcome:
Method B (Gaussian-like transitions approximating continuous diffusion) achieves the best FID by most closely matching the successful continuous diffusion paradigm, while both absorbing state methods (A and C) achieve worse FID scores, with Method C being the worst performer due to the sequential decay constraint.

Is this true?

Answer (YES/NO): NO